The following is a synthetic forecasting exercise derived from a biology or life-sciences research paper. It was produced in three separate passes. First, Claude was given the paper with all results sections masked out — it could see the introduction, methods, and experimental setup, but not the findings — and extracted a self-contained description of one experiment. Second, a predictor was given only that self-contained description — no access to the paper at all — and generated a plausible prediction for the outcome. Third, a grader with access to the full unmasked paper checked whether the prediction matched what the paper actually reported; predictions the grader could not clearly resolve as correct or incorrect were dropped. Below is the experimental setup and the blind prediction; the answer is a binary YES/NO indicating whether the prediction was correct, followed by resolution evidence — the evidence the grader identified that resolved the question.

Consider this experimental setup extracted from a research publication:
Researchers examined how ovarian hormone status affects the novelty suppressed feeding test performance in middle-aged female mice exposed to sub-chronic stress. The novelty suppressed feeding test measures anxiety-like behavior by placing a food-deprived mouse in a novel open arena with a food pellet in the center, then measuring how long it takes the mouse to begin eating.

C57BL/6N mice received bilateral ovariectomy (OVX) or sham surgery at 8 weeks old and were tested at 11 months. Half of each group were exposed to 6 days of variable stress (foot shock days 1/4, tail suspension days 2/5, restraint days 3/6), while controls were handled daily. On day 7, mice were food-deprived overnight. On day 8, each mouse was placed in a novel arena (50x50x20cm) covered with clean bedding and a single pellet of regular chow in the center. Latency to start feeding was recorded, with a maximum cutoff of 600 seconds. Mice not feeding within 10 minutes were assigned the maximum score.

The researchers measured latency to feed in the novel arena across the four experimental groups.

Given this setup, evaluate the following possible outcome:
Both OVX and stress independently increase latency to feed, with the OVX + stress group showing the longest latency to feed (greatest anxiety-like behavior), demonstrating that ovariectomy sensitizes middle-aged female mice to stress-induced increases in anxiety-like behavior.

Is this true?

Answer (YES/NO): NO